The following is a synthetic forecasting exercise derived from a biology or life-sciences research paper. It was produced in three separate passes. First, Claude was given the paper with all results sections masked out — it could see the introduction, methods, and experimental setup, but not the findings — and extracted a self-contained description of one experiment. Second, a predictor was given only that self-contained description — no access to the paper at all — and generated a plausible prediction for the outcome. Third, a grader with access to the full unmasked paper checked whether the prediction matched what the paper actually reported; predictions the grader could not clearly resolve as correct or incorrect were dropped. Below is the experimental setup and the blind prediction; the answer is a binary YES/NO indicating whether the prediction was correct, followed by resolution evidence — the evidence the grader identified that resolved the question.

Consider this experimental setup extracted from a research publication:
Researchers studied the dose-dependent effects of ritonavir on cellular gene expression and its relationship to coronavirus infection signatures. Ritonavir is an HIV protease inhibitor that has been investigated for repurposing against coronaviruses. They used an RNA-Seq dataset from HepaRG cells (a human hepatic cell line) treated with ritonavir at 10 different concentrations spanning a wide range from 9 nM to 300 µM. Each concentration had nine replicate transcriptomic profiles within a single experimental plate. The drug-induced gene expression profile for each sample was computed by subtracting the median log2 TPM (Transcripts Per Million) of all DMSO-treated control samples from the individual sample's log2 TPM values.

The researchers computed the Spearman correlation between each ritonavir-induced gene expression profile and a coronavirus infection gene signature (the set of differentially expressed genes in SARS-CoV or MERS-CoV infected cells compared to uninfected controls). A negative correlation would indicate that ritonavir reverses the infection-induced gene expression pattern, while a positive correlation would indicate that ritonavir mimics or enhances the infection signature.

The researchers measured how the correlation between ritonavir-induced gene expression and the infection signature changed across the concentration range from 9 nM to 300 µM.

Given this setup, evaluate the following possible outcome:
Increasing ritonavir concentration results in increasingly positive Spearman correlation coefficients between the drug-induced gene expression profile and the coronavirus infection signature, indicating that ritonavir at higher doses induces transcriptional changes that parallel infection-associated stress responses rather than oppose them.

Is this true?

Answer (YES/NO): NO